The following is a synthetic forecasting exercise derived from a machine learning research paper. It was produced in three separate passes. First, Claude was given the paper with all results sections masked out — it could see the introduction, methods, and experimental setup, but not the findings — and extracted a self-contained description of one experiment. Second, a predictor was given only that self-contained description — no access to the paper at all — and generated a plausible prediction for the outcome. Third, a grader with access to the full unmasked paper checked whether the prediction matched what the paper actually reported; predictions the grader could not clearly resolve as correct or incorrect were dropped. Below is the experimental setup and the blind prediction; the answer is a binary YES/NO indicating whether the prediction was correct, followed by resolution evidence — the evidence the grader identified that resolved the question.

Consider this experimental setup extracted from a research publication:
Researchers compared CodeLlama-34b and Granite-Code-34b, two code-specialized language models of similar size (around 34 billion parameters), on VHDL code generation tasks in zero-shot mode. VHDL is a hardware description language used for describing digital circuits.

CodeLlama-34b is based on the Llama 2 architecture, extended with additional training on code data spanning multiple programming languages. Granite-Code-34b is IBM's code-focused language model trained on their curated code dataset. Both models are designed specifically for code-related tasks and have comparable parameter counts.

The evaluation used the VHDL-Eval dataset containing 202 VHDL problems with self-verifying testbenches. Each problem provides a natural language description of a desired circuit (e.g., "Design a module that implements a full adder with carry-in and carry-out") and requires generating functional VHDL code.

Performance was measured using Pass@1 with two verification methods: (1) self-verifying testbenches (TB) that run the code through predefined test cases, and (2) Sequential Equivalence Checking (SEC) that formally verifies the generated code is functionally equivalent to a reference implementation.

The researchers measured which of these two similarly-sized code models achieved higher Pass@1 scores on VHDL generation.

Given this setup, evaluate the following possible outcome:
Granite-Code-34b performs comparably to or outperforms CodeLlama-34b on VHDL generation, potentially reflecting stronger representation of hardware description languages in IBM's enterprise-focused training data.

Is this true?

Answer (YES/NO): YES